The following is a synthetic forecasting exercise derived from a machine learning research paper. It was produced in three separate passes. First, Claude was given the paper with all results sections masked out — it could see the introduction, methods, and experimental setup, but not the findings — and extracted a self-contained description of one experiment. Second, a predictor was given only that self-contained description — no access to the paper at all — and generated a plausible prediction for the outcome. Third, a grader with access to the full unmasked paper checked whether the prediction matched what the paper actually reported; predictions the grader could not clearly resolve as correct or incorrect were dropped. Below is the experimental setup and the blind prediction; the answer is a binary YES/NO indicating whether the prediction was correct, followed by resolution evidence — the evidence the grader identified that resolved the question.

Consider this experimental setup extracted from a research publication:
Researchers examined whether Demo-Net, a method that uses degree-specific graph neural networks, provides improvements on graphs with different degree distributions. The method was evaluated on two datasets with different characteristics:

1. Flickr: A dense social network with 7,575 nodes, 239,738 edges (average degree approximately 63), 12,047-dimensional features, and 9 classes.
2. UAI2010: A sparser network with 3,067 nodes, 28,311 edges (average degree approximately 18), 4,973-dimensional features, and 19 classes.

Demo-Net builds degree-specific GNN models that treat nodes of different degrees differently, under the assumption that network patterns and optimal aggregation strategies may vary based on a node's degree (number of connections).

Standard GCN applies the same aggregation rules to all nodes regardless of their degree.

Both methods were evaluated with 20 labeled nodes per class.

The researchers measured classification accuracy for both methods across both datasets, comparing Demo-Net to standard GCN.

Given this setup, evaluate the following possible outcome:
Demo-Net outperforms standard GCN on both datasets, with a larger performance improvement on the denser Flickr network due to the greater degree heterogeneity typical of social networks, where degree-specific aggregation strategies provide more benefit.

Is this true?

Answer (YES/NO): NO